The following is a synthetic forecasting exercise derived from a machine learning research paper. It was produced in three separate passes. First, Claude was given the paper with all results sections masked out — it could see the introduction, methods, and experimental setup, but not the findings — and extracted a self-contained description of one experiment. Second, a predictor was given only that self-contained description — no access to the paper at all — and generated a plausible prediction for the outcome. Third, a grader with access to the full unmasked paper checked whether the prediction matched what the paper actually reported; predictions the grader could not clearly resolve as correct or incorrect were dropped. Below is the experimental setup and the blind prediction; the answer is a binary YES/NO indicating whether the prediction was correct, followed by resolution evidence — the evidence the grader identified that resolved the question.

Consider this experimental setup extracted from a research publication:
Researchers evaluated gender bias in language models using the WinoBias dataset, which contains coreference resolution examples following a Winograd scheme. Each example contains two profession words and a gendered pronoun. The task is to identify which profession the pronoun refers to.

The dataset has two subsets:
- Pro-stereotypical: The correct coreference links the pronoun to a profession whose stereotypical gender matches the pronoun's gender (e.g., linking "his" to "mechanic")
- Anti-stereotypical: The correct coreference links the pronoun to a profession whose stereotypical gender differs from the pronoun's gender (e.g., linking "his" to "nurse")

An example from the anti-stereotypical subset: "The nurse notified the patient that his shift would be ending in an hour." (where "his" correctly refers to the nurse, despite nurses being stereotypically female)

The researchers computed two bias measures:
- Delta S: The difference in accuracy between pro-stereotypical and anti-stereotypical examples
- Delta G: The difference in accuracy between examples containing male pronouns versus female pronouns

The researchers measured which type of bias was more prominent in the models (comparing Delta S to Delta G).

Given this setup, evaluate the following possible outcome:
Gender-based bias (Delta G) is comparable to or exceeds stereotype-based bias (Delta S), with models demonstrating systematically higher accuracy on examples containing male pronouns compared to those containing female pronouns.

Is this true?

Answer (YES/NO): NO